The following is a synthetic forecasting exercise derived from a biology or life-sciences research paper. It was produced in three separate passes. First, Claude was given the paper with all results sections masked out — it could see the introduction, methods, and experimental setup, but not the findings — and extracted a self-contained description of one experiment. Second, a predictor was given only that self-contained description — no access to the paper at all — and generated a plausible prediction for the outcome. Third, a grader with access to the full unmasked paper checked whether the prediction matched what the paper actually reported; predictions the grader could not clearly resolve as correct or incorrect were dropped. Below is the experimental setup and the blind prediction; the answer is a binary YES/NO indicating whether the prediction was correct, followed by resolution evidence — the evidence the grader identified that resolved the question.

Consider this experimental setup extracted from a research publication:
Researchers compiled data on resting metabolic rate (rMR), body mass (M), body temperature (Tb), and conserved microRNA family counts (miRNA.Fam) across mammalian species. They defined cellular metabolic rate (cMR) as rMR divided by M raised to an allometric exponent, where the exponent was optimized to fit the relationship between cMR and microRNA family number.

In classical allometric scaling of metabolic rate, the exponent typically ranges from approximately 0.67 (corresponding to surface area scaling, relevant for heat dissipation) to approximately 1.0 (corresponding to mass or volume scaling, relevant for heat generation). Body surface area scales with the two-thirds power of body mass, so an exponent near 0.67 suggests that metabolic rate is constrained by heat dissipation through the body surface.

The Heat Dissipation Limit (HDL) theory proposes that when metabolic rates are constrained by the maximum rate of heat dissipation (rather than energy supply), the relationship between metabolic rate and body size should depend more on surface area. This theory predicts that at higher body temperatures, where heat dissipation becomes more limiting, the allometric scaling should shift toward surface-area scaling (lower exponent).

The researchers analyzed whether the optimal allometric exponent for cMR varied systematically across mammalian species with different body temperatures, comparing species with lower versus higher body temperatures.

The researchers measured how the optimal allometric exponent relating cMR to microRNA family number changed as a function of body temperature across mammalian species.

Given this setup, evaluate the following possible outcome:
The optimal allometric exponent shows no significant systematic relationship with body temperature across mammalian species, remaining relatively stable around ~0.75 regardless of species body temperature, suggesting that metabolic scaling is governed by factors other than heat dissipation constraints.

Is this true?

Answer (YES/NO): NO